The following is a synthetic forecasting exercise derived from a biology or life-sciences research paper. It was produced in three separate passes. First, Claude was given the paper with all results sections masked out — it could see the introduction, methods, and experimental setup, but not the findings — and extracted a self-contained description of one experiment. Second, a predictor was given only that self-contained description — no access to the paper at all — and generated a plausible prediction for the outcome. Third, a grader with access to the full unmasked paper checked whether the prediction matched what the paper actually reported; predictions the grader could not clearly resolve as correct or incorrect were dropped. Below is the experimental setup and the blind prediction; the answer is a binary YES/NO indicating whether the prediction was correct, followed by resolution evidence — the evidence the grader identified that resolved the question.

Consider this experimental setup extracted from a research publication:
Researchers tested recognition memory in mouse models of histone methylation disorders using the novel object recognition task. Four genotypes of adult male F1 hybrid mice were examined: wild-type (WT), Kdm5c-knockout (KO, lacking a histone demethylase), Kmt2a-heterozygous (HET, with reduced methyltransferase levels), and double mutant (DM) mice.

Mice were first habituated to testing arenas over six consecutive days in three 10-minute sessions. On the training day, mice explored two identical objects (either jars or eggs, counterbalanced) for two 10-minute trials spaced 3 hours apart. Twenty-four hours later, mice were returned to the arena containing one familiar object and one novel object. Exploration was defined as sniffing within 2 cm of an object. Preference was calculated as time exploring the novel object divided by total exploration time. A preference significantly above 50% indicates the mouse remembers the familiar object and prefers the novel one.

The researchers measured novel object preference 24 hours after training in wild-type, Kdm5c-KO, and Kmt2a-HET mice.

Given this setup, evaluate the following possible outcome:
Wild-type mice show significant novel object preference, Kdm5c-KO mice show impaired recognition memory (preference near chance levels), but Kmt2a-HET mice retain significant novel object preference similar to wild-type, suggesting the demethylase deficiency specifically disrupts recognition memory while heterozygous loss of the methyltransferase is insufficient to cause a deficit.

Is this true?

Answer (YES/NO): NO